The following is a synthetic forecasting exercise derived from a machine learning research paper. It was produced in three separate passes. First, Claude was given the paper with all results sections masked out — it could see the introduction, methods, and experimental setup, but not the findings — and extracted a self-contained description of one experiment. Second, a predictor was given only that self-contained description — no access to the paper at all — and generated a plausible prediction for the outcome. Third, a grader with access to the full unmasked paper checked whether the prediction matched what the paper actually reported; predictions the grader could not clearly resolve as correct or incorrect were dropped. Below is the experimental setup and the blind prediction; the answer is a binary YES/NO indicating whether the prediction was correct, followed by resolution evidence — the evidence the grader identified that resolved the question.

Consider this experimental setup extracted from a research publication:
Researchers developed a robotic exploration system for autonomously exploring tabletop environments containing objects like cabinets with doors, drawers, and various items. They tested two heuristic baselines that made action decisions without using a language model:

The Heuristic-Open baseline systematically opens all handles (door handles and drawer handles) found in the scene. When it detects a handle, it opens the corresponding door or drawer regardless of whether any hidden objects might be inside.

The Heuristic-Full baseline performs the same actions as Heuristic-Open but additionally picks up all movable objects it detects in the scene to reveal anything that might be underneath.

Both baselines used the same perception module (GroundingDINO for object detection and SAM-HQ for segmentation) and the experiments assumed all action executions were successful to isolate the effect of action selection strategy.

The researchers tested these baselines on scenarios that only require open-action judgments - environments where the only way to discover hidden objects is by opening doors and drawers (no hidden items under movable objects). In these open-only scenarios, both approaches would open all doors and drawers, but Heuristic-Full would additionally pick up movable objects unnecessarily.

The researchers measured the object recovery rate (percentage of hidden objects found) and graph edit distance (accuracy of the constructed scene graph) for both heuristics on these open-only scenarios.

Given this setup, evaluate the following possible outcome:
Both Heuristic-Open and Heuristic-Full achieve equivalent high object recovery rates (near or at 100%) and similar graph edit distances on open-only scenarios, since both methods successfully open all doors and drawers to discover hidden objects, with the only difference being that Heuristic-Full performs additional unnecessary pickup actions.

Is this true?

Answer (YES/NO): NO